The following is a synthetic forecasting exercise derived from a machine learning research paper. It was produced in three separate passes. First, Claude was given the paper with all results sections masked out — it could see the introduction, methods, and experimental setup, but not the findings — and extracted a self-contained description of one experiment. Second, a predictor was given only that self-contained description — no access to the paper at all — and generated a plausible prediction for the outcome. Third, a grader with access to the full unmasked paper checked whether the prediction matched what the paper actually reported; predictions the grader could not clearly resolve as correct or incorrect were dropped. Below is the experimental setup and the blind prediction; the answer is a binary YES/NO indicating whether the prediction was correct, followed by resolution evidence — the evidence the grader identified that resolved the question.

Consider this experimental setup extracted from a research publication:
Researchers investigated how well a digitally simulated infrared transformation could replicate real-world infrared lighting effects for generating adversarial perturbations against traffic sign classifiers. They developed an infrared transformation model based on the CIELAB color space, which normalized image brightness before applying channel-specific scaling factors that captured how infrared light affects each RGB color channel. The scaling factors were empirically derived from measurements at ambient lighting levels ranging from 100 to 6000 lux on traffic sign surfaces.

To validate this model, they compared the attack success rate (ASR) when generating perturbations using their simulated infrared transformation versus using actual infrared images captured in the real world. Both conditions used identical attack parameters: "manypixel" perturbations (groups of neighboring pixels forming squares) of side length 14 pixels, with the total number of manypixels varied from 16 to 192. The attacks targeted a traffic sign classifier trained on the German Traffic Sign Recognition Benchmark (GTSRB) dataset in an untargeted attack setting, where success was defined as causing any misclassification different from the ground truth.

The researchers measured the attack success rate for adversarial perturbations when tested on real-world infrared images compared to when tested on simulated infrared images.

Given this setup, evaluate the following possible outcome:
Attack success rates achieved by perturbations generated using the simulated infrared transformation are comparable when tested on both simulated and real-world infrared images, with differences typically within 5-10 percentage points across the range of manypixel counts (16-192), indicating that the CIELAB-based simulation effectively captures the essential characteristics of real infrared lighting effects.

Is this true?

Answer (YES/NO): NO